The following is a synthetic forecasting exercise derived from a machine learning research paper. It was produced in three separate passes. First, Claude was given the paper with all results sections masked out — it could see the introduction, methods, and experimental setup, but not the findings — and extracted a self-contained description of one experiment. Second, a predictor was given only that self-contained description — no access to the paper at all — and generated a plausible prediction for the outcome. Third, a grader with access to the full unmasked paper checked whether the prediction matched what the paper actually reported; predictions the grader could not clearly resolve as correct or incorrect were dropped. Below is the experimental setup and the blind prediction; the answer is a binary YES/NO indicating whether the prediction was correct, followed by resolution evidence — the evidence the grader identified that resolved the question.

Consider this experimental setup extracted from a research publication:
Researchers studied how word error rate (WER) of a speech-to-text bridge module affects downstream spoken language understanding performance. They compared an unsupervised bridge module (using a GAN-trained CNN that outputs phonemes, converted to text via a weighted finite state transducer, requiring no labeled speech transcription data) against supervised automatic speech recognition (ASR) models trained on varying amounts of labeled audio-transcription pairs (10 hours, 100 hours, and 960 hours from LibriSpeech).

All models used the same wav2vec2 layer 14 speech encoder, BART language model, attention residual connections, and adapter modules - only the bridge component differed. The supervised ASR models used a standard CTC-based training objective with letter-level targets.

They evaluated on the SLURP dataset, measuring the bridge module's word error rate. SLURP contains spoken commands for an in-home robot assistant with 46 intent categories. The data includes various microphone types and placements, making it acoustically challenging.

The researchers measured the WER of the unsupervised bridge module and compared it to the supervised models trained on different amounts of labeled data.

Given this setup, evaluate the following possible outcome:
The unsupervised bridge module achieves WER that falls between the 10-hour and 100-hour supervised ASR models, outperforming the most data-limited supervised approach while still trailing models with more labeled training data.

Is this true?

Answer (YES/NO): YES